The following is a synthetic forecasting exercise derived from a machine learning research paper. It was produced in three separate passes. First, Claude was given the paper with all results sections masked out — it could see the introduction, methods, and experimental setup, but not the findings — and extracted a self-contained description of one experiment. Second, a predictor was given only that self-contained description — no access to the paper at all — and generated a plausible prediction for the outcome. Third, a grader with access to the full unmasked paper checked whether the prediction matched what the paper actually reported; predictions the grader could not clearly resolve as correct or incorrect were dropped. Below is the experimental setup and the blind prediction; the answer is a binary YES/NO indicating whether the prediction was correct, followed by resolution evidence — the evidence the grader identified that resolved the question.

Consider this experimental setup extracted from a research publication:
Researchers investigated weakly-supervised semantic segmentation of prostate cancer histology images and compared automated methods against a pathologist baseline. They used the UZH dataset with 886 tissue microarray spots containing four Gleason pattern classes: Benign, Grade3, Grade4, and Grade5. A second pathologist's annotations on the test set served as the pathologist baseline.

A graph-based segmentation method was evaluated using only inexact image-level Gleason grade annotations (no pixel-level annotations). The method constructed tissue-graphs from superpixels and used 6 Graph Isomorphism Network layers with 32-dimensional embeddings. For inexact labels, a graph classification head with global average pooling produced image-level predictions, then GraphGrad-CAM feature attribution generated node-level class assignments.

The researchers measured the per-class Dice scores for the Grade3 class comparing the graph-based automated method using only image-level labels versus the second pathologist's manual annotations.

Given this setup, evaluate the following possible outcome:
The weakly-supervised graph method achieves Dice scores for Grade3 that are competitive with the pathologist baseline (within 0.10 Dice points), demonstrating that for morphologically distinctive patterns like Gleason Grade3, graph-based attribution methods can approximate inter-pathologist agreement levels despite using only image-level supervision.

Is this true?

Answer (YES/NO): NO